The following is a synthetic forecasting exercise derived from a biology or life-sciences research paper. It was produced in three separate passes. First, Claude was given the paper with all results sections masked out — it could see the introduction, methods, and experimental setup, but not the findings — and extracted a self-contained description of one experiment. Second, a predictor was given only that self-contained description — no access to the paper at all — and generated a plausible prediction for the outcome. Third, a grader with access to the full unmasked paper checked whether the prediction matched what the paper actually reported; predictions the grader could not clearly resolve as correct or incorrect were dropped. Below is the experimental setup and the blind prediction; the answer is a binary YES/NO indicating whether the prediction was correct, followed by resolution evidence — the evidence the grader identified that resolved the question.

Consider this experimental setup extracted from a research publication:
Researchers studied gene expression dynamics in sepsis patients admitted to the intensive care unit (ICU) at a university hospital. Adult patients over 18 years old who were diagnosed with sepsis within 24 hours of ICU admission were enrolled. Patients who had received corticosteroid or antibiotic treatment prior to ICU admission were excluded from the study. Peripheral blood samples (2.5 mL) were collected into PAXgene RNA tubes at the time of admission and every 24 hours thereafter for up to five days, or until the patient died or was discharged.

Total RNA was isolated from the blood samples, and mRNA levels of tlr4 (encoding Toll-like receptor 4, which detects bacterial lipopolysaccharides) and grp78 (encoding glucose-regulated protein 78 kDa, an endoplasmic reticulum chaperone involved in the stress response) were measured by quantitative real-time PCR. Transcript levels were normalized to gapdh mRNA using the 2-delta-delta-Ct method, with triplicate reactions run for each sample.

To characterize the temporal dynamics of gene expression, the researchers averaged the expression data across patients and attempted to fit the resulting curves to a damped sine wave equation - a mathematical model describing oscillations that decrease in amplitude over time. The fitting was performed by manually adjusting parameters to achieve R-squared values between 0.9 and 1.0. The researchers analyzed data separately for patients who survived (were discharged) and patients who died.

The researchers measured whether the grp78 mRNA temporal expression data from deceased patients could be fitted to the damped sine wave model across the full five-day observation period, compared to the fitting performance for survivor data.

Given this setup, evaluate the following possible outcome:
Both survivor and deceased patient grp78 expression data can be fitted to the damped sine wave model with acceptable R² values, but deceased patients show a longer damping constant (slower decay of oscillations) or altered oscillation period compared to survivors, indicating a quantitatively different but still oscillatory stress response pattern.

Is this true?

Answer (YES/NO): NO